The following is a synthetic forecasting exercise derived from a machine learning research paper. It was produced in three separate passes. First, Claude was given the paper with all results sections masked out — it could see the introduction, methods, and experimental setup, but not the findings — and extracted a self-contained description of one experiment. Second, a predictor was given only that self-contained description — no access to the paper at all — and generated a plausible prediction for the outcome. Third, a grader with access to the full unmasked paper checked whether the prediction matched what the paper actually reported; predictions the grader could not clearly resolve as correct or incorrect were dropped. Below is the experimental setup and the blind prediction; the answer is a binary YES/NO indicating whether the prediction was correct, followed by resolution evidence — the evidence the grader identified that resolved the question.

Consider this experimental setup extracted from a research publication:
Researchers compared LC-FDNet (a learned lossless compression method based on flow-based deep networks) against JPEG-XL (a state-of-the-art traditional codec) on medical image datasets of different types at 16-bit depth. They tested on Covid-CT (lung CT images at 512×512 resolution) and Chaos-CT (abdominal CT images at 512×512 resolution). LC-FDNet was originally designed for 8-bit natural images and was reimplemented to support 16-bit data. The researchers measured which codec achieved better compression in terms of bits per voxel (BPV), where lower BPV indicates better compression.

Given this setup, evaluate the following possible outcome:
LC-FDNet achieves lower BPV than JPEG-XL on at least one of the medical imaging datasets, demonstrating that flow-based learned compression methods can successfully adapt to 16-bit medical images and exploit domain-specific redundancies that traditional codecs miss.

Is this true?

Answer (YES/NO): YES